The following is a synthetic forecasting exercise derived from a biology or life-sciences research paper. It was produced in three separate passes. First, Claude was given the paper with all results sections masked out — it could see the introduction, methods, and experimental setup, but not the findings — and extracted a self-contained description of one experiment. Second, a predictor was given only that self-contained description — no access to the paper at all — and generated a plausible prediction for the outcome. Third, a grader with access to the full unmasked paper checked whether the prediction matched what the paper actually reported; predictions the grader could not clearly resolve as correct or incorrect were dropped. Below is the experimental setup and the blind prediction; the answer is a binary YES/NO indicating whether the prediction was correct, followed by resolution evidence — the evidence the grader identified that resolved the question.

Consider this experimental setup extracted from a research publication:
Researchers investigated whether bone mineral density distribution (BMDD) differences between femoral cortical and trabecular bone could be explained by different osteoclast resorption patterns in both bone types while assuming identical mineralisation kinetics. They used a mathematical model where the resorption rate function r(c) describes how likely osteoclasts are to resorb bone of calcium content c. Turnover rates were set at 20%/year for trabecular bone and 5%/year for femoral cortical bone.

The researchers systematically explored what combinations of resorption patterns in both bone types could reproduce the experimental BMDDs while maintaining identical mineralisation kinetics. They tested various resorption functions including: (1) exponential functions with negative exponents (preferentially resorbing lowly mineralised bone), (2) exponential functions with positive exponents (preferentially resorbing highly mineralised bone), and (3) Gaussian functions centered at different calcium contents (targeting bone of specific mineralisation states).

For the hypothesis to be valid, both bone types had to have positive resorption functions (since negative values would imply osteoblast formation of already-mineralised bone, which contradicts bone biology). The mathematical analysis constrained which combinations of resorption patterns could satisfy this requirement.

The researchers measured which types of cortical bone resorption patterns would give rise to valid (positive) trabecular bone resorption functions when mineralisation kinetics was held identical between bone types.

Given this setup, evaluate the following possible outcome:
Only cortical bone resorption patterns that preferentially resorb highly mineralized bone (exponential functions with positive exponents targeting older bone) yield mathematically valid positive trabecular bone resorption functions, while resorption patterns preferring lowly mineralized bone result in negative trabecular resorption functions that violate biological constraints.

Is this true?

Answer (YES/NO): NO